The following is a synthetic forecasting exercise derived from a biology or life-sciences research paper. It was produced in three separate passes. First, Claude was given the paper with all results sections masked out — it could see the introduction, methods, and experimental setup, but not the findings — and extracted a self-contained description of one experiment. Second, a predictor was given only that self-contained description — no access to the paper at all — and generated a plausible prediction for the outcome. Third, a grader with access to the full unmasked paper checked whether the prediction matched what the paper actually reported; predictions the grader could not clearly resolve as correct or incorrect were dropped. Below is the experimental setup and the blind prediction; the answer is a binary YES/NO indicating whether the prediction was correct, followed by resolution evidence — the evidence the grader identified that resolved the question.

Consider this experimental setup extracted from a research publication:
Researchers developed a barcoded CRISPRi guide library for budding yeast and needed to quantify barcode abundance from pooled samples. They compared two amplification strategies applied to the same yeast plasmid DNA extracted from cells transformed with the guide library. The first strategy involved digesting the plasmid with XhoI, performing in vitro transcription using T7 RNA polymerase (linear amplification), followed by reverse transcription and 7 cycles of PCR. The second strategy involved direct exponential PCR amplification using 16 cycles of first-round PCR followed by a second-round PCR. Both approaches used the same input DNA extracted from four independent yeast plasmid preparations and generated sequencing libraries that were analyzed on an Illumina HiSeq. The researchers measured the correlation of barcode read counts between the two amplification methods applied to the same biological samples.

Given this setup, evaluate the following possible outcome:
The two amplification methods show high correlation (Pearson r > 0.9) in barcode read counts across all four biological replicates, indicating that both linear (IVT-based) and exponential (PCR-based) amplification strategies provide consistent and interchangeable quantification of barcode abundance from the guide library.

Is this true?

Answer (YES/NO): NO